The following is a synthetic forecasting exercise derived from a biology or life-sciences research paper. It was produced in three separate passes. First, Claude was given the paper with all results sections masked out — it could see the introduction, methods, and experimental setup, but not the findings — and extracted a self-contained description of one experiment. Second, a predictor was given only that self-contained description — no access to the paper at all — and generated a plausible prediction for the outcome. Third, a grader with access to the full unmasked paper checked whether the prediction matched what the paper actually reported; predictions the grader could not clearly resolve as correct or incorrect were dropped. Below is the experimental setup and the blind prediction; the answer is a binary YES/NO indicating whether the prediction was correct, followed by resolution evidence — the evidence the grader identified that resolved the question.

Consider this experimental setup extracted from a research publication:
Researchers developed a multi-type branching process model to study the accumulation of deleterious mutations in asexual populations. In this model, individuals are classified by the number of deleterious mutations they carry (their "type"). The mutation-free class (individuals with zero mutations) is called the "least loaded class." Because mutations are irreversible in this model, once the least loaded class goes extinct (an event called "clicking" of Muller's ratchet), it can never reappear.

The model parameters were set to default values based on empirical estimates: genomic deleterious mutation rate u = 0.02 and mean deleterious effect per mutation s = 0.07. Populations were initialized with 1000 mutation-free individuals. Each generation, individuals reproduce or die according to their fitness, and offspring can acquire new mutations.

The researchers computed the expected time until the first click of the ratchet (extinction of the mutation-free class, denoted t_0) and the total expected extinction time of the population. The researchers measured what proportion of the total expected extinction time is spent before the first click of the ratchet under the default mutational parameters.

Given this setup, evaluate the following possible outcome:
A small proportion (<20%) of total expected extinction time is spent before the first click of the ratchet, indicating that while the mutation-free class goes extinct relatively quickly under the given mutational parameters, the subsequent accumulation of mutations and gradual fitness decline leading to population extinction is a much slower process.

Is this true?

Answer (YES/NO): NO